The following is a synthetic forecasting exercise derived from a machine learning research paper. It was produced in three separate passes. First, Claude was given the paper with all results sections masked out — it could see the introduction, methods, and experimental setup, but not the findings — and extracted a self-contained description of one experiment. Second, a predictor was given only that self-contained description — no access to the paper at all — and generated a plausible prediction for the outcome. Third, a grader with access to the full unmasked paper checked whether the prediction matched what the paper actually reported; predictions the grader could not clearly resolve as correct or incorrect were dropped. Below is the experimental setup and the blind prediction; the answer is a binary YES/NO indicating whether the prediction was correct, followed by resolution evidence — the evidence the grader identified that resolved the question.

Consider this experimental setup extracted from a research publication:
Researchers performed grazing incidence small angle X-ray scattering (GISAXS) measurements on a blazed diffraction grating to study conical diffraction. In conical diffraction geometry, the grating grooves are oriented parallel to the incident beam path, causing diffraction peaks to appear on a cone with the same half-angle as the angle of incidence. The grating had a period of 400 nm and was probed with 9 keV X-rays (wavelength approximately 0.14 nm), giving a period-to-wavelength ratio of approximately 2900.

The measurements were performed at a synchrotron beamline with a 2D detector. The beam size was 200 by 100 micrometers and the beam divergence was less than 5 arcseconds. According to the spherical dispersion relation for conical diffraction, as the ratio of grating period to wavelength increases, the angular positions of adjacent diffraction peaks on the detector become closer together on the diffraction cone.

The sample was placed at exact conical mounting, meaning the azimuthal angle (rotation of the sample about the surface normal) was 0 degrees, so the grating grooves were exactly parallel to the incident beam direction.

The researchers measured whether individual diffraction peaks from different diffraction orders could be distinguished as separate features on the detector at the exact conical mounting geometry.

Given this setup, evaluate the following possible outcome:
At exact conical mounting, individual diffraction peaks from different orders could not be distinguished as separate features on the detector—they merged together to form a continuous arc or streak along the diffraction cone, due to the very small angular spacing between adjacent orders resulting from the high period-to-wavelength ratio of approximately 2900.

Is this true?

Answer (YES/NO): YES